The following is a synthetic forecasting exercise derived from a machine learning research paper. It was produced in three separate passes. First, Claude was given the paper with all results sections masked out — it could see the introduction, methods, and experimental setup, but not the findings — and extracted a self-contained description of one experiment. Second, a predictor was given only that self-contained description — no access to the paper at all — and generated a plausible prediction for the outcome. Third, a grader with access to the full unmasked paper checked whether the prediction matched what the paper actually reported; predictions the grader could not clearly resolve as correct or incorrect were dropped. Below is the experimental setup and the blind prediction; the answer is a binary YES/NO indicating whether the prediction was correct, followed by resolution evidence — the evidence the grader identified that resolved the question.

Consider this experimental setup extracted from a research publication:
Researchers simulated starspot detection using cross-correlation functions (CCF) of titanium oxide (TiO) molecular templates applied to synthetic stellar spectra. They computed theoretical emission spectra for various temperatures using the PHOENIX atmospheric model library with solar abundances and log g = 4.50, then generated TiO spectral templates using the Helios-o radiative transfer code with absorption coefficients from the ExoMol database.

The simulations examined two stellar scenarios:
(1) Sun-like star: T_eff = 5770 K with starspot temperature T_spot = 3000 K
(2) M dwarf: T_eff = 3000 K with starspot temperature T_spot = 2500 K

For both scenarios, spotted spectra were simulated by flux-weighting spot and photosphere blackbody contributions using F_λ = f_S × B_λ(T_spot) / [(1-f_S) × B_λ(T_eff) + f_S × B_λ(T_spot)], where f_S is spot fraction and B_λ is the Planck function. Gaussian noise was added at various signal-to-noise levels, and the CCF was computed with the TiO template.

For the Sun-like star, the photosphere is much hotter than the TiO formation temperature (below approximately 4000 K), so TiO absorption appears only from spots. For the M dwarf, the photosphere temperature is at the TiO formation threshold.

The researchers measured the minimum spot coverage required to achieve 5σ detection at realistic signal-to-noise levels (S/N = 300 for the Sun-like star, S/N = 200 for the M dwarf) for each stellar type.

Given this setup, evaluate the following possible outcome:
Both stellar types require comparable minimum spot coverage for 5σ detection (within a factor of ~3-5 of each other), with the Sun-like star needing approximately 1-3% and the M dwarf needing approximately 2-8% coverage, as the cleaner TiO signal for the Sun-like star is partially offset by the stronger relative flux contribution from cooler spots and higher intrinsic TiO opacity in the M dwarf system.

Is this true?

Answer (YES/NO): NO